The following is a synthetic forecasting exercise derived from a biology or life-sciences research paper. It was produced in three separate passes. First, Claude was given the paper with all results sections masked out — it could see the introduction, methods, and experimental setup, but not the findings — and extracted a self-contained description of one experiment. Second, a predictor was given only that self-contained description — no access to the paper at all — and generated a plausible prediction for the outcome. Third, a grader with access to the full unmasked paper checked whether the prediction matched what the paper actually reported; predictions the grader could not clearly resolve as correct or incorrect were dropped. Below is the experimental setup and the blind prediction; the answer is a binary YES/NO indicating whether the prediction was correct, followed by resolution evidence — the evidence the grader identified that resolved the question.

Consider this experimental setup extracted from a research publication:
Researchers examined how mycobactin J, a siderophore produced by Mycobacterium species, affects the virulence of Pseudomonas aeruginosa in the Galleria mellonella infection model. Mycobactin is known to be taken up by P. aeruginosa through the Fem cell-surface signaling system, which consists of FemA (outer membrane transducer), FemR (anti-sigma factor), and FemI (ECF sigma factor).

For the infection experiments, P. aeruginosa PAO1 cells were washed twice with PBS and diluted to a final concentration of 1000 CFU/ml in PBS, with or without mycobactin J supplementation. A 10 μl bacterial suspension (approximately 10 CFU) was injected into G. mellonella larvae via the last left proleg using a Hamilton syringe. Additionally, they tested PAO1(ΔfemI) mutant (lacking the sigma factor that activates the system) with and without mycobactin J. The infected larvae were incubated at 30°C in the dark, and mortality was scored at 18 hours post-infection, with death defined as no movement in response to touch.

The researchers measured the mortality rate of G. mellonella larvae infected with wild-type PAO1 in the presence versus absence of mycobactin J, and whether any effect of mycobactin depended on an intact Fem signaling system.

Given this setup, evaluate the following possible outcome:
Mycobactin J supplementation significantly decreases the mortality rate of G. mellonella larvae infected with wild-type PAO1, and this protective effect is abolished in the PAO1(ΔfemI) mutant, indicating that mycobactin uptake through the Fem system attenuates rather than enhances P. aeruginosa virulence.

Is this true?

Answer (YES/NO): NO